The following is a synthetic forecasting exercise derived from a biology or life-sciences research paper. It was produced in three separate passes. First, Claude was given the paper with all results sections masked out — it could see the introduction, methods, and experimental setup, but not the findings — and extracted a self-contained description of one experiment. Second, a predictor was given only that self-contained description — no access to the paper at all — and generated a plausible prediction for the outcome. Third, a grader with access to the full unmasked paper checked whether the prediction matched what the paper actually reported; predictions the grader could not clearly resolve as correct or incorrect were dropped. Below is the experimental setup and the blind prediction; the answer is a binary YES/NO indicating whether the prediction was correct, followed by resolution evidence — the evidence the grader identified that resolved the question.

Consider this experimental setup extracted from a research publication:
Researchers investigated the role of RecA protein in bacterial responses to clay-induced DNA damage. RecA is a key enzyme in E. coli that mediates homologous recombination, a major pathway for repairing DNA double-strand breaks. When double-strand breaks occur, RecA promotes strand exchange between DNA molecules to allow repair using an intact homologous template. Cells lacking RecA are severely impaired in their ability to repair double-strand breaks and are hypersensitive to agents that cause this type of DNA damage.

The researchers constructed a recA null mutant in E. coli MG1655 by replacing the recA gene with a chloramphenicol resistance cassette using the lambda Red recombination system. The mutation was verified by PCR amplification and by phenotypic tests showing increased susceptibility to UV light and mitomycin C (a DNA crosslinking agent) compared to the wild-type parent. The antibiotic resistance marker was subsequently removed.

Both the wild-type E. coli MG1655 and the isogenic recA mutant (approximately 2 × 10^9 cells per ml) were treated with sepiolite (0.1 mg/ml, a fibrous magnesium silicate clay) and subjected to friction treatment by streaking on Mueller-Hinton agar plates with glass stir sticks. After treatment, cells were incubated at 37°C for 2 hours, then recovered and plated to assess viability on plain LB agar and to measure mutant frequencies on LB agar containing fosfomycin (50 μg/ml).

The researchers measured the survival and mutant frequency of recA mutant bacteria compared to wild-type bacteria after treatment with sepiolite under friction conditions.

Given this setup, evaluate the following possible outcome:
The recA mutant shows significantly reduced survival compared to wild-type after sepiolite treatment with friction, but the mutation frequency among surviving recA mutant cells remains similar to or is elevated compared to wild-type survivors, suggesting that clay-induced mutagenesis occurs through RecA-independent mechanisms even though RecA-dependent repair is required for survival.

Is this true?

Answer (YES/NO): NO